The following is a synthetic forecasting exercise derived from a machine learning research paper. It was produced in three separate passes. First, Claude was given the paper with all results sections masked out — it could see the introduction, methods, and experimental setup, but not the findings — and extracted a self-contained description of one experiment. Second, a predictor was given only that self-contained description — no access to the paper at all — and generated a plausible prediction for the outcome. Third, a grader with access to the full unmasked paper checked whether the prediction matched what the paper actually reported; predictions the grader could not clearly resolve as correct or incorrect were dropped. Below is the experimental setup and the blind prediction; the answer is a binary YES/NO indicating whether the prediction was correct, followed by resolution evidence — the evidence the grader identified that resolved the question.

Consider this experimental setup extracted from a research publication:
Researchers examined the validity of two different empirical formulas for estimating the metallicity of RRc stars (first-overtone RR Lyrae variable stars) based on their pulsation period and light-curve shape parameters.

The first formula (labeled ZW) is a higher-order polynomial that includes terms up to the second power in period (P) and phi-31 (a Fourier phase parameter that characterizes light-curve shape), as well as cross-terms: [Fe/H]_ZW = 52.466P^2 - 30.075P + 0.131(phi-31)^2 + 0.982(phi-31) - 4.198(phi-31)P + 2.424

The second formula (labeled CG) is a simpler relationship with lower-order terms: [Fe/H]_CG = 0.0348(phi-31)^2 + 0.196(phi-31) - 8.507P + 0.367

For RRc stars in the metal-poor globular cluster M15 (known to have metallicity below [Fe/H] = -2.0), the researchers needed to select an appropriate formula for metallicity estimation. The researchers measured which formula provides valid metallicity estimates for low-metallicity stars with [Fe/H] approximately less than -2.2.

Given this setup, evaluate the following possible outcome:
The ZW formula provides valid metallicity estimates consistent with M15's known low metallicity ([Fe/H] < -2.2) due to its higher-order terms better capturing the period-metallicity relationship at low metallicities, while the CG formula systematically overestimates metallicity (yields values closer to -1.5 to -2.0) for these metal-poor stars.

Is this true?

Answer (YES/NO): NO